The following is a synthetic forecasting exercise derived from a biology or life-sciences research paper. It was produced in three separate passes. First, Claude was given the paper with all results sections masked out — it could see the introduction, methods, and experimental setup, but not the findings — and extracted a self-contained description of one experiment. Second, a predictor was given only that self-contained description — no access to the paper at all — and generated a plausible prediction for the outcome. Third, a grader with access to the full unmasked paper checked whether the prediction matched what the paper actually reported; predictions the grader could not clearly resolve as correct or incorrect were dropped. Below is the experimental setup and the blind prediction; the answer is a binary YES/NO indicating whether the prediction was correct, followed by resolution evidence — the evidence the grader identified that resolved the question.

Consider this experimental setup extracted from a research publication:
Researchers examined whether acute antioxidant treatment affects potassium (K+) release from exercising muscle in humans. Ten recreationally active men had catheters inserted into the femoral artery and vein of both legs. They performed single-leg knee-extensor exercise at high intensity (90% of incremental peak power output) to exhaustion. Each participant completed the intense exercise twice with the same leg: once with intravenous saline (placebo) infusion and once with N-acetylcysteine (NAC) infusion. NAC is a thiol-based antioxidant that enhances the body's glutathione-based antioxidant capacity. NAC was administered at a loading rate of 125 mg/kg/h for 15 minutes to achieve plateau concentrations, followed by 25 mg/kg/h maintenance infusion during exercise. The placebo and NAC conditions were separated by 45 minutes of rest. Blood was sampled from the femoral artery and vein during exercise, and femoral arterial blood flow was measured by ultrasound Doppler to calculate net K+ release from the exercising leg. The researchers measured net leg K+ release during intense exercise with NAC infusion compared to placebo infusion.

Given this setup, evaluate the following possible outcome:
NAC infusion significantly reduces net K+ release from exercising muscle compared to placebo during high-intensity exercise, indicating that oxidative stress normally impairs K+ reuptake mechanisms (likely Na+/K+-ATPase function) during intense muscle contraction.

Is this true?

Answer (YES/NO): NO